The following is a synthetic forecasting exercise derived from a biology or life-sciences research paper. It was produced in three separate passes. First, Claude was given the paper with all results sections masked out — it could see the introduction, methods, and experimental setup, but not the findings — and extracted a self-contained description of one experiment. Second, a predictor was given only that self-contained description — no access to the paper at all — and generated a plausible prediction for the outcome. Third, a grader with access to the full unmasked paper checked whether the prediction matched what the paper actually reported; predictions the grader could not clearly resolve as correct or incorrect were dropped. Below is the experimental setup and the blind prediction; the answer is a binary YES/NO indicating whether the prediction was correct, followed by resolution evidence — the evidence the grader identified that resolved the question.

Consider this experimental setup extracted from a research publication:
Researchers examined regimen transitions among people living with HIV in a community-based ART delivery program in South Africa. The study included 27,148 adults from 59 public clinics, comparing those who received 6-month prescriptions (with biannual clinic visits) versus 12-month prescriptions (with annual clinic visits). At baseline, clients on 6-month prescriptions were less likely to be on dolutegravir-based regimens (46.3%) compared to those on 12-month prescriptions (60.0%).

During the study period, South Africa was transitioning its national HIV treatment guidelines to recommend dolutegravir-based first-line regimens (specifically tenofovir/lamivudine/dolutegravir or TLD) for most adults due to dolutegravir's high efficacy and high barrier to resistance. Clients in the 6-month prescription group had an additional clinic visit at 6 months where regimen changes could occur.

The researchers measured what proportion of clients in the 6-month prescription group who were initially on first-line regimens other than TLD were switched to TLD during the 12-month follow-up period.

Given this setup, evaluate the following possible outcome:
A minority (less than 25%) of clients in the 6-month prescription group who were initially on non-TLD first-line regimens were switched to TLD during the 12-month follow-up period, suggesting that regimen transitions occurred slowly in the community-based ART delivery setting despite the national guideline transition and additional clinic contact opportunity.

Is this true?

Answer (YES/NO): NO